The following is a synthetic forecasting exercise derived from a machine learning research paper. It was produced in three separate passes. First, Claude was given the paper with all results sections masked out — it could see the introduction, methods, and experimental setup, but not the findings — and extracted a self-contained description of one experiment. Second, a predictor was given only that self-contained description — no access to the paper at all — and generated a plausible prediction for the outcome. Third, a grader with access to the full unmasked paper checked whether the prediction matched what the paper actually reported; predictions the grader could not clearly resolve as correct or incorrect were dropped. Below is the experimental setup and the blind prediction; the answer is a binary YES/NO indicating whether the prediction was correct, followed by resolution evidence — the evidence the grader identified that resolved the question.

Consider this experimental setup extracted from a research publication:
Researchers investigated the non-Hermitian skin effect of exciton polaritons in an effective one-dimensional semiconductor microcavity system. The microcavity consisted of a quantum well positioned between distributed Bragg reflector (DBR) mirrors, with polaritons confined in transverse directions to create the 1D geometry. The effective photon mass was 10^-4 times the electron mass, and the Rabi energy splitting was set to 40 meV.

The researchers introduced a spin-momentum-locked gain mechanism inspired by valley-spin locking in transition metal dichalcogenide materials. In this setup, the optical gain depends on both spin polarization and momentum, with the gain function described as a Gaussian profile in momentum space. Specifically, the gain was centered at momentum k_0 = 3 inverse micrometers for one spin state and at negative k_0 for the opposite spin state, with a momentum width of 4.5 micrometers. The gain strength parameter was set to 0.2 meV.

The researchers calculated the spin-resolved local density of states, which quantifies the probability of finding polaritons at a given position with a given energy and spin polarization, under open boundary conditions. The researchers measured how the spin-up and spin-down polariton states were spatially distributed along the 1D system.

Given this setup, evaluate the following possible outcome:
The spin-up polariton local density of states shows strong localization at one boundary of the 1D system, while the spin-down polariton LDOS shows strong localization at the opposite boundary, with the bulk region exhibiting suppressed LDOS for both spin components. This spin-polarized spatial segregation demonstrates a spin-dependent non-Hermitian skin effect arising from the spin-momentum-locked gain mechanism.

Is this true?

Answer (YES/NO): YES